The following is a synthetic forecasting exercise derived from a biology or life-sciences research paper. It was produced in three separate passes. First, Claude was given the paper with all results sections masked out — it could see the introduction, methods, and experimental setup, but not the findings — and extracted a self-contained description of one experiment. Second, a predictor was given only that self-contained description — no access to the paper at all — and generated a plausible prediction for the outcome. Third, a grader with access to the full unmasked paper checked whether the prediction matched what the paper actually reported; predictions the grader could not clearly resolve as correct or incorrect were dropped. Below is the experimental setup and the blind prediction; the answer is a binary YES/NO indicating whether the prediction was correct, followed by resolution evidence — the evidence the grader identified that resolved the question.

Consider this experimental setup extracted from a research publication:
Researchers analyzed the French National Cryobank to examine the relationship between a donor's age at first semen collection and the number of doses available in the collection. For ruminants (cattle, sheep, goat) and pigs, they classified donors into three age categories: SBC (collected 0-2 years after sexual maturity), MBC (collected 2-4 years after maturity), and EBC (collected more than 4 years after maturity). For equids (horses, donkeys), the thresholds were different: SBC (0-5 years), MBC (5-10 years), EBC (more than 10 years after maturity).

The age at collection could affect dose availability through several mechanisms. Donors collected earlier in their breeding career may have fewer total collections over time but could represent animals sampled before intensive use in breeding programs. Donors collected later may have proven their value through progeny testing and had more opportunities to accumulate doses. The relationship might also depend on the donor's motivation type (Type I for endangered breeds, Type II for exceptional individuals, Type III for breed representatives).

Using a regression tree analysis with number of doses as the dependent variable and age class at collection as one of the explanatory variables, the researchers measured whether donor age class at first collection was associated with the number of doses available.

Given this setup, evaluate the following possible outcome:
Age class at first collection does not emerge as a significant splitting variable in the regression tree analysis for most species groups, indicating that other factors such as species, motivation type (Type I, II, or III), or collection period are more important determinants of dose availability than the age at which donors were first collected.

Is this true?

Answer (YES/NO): YES